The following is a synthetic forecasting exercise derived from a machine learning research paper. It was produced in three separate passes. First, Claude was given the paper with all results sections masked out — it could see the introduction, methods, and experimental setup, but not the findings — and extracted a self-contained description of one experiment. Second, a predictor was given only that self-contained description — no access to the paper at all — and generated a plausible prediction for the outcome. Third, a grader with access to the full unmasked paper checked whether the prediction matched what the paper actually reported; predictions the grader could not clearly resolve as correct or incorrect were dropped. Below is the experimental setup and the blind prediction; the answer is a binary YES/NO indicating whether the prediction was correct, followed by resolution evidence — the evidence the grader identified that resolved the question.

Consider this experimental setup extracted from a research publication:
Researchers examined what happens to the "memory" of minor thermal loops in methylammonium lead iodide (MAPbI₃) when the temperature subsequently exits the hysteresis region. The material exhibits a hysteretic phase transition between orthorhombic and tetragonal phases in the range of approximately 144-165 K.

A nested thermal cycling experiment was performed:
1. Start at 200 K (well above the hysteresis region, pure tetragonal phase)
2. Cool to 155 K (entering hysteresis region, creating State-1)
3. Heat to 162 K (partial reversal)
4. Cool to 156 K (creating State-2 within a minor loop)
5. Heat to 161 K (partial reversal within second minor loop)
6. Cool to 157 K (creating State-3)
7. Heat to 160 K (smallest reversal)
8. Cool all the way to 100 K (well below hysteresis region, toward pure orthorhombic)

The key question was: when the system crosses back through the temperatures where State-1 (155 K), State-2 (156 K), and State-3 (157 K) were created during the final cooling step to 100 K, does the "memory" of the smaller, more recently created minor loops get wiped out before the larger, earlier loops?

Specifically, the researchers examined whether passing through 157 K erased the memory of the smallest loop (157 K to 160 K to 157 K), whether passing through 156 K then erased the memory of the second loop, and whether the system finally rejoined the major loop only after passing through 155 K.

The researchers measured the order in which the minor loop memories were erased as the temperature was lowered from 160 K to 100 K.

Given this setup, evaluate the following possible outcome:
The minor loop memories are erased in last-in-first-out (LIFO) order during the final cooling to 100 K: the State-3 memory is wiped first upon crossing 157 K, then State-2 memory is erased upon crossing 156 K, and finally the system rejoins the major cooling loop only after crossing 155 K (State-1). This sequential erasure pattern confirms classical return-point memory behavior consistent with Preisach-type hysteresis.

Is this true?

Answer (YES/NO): YES